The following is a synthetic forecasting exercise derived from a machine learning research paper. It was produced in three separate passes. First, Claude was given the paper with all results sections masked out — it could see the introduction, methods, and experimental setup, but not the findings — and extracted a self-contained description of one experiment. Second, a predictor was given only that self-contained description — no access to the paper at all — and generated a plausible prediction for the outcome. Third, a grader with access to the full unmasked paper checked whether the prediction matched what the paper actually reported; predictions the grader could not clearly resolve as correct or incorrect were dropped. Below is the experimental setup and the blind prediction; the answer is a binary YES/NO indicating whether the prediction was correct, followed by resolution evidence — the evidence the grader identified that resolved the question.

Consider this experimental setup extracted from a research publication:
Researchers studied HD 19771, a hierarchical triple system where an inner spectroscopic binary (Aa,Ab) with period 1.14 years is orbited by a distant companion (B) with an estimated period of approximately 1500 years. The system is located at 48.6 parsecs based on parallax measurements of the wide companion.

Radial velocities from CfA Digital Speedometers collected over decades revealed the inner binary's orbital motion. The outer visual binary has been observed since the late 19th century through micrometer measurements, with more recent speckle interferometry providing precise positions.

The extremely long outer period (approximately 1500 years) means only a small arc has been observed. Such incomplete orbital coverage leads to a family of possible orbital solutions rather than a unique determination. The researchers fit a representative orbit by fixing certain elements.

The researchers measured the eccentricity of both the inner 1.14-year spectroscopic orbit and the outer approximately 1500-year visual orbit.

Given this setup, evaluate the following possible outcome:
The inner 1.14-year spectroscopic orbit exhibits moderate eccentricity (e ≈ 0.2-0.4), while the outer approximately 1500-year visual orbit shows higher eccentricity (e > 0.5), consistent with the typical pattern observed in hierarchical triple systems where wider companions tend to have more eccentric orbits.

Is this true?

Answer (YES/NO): NO